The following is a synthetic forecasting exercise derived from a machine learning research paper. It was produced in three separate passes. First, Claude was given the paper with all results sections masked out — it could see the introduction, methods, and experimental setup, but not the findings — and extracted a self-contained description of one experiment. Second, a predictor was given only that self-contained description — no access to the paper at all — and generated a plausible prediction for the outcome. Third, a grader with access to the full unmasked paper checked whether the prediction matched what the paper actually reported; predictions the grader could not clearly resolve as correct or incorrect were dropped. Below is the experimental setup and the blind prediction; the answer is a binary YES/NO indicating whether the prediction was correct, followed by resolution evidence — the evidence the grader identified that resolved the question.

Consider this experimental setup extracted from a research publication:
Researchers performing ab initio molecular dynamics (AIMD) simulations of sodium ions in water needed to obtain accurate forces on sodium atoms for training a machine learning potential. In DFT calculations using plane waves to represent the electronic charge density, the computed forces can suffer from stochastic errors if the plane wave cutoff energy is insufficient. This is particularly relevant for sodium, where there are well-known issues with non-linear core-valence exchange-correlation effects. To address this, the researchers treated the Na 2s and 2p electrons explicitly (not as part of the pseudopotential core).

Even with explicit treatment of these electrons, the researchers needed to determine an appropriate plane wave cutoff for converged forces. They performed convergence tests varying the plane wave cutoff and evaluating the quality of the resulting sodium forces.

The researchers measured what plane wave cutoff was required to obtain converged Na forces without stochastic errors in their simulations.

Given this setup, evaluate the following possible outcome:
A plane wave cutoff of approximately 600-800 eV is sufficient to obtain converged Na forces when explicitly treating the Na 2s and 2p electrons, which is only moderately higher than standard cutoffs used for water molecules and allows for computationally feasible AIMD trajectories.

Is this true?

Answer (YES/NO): NO